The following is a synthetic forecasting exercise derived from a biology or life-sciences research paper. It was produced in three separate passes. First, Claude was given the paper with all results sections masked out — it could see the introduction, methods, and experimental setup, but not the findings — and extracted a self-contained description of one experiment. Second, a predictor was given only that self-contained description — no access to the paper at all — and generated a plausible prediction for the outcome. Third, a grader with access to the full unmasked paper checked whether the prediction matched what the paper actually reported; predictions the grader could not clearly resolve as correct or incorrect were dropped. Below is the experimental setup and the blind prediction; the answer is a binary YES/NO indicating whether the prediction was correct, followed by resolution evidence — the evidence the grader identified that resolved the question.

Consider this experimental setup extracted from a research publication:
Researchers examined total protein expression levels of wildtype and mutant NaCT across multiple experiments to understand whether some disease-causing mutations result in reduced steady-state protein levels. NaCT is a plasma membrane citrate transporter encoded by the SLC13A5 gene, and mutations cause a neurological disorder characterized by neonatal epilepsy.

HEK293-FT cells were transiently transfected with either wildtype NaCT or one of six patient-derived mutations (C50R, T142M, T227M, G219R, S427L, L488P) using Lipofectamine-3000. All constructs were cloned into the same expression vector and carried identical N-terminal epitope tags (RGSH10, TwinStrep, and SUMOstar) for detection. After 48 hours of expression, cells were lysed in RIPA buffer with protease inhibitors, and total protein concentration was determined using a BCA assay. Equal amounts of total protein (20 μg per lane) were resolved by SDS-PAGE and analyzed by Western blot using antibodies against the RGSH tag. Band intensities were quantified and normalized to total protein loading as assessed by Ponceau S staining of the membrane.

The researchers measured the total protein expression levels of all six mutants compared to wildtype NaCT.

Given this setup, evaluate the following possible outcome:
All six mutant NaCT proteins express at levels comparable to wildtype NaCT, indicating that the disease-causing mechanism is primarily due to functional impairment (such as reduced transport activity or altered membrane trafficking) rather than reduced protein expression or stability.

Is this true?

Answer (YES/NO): NO